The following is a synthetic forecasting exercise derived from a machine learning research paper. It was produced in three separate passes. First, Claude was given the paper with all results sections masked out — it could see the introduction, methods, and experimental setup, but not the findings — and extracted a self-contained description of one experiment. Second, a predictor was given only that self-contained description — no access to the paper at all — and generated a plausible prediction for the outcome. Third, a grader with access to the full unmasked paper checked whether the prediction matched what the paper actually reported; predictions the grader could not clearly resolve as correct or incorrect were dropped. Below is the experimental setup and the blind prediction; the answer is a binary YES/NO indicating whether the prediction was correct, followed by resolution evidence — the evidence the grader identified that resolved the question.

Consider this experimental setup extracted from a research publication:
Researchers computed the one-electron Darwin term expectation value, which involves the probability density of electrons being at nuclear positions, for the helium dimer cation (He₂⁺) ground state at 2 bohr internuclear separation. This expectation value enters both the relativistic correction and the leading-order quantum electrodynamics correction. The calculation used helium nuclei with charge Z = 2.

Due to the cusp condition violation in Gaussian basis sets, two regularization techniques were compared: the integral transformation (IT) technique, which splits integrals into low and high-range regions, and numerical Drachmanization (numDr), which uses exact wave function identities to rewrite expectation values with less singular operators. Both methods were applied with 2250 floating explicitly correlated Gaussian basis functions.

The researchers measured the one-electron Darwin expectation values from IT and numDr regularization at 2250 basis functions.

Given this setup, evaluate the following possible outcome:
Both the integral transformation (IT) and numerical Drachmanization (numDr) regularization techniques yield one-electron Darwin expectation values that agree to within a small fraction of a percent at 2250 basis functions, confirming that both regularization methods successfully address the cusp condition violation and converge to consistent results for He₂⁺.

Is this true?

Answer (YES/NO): YES